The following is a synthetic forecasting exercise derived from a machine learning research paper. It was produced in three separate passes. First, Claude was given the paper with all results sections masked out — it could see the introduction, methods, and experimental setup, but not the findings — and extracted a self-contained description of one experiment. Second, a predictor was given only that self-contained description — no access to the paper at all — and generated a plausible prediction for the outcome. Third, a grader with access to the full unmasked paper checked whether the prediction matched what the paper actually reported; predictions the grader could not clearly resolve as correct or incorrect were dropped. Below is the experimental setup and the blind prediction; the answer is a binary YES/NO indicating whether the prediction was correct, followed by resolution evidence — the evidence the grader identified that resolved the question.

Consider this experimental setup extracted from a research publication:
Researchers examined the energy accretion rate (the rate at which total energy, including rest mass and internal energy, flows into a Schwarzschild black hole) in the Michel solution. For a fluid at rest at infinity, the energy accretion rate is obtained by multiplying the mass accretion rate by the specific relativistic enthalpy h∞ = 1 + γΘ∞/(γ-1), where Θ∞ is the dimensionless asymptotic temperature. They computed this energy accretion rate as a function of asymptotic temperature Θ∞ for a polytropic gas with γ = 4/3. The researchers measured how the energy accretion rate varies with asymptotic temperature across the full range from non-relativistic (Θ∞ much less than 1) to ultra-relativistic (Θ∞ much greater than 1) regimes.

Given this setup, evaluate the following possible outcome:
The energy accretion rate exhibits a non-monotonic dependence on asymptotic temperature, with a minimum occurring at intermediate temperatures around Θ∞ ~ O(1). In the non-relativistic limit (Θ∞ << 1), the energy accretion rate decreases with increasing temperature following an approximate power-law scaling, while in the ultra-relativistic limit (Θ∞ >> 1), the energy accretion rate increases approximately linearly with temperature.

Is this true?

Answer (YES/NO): YES